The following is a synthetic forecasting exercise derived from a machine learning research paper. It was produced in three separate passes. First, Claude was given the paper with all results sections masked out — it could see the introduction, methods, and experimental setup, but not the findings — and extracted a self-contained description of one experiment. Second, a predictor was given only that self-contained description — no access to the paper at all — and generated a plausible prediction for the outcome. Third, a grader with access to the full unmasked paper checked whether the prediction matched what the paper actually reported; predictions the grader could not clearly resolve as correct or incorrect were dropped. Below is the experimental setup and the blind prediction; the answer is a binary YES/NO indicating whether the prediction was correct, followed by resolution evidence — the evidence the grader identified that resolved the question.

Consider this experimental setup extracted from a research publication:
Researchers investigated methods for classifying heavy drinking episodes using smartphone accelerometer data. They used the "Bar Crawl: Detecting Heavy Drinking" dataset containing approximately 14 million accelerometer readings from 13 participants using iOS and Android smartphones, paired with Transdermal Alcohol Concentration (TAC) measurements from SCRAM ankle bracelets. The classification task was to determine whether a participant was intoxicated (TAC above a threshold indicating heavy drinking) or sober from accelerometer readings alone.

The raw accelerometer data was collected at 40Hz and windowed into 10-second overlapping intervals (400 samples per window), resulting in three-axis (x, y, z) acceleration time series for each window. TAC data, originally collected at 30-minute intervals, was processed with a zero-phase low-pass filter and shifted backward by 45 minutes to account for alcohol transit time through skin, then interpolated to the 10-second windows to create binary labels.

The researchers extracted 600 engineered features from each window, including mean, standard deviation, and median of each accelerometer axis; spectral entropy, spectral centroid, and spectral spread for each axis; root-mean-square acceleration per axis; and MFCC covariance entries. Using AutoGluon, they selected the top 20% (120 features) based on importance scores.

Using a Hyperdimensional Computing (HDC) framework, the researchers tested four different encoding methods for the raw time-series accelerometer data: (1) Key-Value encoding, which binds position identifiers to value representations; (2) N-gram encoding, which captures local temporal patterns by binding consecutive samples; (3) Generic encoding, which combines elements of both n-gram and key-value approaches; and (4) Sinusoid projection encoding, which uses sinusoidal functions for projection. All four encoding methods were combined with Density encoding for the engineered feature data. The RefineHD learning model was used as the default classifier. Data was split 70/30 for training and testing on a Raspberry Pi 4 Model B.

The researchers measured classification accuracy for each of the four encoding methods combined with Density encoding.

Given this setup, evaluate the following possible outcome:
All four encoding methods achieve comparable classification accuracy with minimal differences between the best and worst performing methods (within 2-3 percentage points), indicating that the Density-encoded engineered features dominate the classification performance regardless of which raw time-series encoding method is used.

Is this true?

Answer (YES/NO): NO